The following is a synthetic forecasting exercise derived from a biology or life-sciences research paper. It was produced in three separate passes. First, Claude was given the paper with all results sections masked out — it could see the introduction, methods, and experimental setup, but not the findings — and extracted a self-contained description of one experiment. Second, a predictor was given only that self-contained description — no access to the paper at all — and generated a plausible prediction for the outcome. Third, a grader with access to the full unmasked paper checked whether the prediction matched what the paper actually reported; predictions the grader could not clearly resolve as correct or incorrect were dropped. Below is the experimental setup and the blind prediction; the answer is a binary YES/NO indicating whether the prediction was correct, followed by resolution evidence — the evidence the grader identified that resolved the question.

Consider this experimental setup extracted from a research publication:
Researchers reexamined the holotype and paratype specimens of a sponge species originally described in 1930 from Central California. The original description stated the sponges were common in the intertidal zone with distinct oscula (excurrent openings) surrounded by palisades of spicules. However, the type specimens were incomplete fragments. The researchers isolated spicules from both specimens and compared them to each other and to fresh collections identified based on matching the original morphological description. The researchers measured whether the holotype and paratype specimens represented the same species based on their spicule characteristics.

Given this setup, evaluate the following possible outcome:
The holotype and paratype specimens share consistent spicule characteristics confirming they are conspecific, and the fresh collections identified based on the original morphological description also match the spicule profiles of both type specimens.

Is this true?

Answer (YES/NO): NO